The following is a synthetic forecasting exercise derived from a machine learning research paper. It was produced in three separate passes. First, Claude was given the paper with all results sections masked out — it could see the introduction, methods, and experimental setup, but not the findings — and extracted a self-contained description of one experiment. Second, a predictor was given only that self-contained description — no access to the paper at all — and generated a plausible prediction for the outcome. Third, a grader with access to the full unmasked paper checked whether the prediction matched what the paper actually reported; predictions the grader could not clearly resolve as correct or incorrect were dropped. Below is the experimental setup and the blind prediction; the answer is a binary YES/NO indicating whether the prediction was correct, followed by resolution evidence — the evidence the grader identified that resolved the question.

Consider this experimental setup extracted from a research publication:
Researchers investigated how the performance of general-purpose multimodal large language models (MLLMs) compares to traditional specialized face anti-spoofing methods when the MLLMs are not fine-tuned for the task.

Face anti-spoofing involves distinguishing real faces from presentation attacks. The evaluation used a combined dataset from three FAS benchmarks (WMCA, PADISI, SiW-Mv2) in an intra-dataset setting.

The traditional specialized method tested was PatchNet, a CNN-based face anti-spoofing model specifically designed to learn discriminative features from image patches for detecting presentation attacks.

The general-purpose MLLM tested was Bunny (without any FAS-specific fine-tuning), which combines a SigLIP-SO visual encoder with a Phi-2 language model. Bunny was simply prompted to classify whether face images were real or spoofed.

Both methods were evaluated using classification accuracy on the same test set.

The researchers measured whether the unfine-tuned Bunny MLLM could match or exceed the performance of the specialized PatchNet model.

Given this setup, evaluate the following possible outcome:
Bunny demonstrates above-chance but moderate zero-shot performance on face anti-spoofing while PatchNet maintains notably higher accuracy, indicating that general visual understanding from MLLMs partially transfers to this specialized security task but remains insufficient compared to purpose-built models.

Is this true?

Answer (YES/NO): YES